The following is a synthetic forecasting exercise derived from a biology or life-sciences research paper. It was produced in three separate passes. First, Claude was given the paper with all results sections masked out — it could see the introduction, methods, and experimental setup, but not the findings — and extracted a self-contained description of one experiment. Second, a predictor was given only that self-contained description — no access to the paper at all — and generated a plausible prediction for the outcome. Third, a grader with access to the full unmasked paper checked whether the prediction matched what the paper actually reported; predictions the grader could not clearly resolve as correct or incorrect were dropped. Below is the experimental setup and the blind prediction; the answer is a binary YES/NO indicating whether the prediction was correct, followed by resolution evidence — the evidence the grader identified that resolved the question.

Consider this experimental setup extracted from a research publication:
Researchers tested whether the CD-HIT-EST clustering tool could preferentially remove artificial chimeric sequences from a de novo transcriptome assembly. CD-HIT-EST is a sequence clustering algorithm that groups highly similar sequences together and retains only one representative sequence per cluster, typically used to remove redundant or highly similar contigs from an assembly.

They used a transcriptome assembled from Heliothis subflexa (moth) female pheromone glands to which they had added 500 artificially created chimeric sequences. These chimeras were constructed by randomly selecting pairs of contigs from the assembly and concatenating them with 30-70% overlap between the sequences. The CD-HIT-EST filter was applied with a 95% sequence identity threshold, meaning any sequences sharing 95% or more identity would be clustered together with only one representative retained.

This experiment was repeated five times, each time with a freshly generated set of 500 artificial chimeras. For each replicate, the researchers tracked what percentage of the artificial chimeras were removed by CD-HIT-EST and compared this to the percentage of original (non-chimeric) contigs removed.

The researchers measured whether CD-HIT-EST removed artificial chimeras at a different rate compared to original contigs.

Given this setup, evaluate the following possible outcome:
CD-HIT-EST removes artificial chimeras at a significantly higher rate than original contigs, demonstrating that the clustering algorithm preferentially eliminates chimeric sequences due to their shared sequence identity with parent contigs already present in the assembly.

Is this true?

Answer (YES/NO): NO